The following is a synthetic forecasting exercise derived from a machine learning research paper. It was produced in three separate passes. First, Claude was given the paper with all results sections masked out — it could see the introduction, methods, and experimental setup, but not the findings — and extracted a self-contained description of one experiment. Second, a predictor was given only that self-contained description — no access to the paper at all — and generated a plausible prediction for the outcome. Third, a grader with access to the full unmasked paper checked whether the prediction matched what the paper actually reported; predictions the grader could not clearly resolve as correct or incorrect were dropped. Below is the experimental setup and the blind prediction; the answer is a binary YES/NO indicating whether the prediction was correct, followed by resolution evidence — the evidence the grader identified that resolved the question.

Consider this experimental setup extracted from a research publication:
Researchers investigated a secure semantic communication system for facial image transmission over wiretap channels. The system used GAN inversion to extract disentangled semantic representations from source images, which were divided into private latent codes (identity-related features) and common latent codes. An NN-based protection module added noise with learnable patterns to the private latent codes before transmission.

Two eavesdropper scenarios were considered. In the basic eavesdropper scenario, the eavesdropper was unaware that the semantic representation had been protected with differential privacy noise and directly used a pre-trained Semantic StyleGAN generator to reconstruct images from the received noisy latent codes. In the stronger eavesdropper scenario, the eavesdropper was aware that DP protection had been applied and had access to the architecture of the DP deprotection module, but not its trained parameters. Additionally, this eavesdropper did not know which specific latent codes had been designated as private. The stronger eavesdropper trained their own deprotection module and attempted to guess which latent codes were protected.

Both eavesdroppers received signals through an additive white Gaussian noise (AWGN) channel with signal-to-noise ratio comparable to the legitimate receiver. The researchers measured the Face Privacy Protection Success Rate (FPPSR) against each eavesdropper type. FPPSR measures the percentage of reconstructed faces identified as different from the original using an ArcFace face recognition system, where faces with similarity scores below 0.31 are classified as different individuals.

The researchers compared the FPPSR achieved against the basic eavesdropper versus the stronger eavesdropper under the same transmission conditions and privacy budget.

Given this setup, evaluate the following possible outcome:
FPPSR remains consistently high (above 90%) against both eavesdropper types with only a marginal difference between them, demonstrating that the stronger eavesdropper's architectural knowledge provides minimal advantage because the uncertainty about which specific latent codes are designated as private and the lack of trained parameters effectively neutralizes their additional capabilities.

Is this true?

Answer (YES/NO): NO